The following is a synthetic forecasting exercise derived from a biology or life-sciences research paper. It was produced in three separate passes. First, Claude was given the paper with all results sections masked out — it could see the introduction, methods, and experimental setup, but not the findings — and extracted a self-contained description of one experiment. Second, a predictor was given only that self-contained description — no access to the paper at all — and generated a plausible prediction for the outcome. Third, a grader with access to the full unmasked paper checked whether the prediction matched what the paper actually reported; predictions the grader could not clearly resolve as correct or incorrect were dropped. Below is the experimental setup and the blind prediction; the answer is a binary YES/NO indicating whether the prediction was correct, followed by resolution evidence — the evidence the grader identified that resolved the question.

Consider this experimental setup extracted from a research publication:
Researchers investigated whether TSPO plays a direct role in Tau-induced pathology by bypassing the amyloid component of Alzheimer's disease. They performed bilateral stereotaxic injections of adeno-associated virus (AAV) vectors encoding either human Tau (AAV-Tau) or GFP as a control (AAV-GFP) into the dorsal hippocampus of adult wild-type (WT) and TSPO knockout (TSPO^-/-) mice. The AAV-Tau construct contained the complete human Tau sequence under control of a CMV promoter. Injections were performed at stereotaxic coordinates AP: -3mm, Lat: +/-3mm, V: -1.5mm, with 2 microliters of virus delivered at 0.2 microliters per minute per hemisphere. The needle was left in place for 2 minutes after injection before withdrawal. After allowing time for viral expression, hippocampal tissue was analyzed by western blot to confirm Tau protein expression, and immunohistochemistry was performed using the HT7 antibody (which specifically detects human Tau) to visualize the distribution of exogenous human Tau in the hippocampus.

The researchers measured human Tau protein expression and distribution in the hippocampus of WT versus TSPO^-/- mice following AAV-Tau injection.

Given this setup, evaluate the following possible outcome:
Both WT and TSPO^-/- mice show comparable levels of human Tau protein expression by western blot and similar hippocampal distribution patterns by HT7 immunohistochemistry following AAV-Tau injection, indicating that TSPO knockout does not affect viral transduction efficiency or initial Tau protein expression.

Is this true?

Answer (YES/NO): NO